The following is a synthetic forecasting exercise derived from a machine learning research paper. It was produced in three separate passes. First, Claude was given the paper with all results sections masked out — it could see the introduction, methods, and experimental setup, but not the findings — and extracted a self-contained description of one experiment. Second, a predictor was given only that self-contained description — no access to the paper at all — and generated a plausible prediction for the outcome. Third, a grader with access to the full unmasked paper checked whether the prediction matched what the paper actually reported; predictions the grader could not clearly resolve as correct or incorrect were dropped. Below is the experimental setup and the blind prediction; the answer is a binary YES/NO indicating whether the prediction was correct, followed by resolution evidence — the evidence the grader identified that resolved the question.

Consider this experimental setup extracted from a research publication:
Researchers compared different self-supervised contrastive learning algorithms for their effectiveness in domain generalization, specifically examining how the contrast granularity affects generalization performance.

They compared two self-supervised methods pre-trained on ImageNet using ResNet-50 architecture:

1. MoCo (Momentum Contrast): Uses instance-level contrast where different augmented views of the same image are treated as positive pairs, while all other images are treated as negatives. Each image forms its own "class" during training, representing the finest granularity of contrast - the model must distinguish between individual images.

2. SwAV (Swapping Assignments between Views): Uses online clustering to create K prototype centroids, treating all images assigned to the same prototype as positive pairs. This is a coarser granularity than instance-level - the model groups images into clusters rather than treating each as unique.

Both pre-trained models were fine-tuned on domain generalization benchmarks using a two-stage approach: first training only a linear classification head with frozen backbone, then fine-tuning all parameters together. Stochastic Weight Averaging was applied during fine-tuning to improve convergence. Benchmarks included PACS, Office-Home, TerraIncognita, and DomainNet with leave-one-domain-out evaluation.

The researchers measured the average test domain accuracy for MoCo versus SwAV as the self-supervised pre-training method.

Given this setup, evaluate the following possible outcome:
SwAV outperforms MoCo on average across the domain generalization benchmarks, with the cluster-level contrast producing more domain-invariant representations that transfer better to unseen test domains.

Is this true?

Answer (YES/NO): YES